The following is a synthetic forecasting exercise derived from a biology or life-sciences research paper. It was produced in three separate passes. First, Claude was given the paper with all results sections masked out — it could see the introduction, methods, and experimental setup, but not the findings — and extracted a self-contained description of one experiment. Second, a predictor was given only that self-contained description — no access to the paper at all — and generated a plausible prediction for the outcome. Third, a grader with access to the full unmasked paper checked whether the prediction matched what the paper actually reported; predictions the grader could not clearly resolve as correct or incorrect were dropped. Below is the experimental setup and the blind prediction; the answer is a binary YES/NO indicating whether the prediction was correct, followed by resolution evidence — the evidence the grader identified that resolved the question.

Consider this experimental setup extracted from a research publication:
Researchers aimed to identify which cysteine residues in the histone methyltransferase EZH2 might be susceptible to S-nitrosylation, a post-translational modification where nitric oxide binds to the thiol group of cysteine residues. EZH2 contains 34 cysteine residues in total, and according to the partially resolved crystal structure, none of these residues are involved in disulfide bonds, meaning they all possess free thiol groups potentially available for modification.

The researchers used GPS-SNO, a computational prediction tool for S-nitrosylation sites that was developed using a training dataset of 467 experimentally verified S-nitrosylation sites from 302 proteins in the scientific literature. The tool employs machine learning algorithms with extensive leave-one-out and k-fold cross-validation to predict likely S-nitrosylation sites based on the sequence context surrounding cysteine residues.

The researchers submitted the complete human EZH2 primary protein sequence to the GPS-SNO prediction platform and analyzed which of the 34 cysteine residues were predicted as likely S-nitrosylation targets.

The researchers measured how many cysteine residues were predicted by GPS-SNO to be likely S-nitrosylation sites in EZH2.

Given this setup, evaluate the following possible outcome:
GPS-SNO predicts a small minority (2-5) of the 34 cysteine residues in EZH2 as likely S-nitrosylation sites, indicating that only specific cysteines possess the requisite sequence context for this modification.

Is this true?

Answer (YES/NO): YES